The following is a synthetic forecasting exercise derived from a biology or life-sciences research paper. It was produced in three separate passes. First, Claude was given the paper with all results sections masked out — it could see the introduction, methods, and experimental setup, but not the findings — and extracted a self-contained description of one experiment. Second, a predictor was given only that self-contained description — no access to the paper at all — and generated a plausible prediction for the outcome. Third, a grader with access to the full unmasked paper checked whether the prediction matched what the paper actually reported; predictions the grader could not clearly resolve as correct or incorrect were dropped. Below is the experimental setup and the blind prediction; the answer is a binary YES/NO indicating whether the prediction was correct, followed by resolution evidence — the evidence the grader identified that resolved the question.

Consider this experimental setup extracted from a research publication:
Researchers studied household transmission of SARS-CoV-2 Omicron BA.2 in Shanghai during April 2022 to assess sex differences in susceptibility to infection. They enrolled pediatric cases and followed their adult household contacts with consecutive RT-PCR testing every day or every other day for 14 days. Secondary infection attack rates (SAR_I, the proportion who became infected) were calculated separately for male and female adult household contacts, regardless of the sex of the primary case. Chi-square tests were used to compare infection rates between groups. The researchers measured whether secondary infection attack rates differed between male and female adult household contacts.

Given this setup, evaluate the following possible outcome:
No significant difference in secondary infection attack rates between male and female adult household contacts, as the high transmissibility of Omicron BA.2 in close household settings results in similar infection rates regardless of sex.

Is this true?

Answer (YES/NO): NO